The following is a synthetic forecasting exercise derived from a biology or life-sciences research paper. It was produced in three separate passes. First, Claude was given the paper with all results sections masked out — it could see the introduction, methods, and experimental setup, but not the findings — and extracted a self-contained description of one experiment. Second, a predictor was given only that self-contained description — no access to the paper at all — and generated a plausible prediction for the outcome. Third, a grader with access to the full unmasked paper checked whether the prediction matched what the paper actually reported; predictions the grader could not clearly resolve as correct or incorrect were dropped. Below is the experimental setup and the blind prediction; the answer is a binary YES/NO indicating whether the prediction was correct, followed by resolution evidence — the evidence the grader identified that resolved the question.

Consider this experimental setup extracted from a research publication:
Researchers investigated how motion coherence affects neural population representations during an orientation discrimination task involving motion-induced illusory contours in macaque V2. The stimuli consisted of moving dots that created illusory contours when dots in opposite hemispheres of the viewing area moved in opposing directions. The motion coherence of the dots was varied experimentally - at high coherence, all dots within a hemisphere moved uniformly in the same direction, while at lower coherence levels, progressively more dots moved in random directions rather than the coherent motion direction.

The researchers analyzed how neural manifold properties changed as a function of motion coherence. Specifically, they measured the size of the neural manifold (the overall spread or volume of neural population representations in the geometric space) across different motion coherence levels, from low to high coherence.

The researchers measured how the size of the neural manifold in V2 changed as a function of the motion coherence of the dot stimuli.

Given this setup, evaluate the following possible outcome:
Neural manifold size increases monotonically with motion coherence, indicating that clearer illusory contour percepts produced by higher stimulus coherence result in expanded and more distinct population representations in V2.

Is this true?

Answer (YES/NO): YES